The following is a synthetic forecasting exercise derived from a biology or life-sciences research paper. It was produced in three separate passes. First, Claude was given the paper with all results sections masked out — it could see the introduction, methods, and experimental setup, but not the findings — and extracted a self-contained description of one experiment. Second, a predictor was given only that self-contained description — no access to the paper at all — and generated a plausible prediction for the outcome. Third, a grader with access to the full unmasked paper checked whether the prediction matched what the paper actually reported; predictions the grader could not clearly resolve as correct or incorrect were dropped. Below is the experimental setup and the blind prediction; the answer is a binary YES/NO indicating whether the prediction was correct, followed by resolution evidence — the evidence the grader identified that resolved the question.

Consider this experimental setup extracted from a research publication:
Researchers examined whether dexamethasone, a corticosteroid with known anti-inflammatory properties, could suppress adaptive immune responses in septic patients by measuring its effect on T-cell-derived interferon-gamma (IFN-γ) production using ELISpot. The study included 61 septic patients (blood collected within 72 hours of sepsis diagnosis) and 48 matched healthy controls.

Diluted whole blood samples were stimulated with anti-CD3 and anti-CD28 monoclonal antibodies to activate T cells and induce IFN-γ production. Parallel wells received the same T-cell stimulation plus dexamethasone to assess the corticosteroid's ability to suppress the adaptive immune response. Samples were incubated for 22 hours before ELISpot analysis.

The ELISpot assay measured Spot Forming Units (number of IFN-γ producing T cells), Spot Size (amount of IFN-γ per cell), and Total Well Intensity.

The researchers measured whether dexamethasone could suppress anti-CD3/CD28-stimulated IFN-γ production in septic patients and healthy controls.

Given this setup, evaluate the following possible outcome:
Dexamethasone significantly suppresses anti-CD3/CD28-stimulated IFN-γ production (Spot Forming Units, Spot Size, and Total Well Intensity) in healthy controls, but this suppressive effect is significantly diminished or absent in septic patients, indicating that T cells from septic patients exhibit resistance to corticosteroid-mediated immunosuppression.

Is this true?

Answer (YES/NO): NO